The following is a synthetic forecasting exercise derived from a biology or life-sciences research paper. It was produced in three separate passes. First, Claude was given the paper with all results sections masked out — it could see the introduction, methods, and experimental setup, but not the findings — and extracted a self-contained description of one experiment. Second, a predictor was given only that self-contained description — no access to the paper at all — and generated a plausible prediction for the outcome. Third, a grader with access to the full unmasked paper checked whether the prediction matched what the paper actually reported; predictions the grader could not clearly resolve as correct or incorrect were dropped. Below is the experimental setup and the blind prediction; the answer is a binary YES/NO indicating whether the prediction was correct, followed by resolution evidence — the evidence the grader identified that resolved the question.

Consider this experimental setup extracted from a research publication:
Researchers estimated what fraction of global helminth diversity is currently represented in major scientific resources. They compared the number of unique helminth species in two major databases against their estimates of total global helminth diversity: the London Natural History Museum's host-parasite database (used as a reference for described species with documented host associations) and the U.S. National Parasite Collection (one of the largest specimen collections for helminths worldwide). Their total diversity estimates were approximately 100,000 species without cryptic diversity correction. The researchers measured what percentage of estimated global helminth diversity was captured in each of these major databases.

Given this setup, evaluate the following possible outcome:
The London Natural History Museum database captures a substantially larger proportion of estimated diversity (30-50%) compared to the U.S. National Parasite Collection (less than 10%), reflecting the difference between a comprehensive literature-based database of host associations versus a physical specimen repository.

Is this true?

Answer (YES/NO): NO